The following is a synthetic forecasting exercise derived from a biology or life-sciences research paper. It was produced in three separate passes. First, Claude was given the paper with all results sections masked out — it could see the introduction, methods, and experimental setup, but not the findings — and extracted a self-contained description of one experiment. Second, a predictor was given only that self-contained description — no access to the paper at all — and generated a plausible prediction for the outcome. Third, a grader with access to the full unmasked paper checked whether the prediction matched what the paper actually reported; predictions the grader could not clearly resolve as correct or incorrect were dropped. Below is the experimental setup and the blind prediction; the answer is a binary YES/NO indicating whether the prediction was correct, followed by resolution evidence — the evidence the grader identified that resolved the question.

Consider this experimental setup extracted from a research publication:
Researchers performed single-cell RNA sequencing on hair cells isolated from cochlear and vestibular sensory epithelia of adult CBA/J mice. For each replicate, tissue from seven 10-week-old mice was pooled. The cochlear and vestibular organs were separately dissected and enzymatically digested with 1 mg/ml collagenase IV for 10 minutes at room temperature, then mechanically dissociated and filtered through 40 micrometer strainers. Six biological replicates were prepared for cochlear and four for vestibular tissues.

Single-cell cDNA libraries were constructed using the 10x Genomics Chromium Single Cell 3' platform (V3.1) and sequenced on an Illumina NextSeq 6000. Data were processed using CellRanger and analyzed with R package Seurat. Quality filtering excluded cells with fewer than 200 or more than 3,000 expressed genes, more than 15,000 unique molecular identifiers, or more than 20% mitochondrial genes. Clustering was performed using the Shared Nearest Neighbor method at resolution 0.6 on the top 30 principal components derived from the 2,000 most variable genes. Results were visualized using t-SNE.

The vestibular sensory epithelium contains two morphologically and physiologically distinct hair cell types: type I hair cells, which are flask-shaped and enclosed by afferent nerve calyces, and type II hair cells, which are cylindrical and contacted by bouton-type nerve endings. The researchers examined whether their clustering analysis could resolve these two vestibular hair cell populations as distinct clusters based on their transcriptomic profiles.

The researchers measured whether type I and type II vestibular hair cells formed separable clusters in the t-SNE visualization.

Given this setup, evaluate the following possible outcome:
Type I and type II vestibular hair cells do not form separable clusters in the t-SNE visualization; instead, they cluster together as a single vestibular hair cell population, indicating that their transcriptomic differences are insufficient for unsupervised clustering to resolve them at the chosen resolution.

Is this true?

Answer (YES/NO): NO